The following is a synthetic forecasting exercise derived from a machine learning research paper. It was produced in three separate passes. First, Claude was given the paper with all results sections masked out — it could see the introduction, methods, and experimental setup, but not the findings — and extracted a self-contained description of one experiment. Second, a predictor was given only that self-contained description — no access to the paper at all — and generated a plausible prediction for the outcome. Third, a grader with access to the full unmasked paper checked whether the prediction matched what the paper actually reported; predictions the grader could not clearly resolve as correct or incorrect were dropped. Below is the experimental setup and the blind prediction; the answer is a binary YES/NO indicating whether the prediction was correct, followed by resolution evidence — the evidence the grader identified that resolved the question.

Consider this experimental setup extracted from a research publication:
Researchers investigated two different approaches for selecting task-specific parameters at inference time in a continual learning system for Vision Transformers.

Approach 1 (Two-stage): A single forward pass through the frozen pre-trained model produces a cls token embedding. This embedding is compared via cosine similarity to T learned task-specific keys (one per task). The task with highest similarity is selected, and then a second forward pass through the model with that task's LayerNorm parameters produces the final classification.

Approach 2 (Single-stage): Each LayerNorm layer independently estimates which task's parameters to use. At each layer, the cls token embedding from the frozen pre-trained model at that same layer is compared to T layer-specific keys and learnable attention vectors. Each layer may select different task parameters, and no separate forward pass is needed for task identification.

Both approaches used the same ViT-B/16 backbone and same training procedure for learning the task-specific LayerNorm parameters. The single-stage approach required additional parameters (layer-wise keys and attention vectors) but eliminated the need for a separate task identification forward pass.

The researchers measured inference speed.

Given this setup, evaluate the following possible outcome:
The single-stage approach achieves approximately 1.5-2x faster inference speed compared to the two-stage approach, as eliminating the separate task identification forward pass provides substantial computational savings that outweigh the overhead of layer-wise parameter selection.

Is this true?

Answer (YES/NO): YES